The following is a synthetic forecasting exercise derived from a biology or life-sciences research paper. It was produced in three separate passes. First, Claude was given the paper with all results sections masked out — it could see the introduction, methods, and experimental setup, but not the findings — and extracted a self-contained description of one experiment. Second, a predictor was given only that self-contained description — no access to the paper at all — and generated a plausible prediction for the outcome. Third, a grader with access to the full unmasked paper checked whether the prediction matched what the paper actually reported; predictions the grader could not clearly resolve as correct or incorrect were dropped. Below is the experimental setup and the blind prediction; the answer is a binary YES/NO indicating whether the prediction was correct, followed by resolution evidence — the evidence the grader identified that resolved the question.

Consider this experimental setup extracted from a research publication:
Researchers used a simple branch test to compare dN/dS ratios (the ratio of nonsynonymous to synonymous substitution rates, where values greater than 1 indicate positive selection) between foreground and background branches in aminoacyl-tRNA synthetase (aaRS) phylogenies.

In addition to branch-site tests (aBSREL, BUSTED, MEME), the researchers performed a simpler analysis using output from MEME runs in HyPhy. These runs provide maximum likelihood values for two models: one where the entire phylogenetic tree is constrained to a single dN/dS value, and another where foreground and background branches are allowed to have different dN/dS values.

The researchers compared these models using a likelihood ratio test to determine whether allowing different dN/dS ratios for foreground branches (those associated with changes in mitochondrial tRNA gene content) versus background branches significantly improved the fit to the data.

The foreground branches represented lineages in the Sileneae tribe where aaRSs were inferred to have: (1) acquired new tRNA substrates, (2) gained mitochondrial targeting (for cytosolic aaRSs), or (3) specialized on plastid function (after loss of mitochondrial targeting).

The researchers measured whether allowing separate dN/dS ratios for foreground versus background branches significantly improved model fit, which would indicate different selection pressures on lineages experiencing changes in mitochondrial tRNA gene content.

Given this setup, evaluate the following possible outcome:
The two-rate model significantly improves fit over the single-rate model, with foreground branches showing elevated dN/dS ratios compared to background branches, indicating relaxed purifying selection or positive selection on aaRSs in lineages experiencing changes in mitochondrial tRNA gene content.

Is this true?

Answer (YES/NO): NO